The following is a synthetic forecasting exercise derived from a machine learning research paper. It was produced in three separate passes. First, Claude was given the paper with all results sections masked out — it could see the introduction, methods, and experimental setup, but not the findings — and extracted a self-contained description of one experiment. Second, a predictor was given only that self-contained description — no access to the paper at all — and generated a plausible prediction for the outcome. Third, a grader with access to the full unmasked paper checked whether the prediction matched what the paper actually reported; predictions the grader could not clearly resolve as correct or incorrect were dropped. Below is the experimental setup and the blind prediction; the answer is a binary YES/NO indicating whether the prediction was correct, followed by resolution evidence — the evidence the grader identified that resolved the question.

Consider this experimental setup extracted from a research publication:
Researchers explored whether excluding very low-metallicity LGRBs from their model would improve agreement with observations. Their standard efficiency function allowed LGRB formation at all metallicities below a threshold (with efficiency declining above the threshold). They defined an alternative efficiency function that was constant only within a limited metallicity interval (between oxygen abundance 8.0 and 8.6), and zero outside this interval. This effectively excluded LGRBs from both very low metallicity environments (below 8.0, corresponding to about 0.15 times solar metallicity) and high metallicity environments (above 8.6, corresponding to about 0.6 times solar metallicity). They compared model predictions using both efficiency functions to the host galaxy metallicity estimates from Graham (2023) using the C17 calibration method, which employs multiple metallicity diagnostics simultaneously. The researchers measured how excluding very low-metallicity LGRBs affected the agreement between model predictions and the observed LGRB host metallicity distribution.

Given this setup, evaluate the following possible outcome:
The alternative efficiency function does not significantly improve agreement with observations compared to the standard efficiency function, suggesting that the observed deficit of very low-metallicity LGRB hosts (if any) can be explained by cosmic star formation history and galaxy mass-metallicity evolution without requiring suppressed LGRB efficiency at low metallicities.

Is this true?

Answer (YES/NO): NO